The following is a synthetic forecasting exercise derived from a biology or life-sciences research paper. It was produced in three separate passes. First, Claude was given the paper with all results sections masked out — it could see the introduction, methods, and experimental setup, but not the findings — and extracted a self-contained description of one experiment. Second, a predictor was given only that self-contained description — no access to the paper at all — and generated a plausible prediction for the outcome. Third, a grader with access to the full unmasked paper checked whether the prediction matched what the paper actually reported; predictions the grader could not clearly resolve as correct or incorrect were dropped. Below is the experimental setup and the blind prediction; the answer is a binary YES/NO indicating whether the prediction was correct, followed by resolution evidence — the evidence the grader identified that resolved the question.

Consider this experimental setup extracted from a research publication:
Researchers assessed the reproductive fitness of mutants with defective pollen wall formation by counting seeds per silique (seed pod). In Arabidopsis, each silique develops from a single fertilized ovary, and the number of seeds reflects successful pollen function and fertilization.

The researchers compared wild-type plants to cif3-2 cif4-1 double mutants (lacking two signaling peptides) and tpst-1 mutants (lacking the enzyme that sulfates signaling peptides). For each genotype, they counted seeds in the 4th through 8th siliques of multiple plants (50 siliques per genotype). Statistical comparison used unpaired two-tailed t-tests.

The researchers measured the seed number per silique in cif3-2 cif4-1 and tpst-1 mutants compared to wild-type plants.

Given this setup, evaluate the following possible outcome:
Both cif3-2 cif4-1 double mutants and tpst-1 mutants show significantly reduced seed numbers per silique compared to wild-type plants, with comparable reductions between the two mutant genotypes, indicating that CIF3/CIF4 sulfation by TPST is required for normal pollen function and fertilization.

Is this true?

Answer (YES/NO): NO